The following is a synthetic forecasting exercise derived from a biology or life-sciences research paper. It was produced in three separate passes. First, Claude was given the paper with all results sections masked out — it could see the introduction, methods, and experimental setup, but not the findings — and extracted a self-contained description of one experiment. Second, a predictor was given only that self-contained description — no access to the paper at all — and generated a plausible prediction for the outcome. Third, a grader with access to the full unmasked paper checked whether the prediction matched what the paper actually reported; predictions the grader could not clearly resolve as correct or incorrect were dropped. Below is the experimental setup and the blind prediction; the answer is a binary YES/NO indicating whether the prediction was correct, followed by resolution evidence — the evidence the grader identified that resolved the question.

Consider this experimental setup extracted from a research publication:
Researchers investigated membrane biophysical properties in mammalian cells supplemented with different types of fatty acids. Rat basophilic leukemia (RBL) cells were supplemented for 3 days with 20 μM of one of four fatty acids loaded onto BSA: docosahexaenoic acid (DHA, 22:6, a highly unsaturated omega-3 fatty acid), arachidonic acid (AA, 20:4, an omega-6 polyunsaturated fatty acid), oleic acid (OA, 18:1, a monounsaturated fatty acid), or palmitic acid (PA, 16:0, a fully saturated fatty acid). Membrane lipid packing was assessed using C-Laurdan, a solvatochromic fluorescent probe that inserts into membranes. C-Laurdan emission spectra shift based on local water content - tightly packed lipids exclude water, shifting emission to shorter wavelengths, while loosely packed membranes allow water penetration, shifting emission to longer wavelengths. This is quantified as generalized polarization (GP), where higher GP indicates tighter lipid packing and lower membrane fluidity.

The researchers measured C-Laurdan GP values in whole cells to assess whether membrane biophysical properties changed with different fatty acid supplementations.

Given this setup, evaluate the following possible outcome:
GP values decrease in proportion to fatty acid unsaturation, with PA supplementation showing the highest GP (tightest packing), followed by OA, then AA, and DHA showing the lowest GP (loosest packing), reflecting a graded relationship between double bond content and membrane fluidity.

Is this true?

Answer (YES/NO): NO